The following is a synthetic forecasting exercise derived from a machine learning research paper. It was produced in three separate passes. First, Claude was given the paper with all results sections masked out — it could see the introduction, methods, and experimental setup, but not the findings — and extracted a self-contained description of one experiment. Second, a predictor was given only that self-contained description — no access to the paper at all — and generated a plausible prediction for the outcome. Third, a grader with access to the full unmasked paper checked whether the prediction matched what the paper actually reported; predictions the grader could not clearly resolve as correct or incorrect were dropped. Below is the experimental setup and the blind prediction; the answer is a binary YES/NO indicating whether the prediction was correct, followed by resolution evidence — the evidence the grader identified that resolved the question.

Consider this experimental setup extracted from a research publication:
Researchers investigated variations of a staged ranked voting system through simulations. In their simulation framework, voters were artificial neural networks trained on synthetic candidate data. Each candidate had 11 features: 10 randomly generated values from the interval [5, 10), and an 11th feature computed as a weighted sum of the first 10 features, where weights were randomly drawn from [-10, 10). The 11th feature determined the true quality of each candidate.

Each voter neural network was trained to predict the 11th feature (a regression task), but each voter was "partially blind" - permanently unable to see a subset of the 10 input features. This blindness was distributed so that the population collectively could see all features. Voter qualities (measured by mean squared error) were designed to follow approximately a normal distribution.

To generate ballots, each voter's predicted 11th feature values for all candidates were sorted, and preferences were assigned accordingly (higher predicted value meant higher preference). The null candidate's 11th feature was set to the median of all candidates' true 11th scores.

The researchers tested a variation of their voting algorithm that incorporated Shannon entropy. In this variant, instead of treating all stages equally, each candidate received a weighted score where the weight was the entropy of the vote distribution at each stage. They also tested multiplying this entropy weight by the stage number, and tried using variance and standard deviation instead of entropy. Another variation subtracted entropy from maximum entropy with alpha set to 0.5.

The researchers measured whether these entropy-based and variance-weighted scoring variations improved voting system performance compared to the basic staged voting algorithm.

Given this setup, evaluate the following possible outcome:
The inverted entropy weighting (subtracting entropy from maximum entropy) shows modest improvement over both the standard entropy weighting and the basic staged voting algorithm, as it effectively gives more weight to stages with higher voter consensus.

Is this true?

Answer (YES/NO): NO